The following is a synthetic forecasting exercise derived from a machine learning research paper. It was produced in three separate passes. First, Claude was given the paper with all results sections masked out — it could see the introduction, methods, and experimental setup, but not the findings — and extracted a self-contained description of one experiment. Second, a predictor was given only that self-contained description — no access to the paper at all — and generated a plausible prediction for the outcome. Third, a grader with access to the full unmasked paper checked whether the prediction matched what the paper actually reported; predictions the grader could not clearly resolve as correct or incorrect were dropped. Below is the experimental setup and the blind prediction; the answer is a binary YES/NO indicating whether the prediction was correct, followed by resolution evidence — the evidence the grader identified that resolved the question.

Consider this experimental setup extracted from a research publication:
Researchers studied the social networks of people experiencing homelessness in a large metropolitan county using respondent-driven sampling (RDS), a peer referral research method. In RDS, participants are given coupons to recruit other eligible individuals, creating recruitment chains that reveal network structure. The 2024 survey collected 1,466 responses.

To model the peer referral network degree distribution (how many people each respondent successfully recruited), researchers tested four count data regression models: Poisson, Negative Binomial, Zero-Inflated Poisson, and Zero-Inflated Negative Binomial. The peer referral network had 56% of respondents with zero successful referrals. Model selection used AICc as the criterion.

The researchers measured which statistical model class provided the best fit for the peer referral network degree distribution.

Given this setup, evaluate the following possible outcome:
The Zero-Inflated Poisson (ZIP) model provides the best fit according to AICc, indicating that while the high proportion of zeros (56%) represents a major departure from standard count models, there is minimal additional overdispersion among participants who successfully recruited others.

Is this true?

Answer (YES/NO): YES